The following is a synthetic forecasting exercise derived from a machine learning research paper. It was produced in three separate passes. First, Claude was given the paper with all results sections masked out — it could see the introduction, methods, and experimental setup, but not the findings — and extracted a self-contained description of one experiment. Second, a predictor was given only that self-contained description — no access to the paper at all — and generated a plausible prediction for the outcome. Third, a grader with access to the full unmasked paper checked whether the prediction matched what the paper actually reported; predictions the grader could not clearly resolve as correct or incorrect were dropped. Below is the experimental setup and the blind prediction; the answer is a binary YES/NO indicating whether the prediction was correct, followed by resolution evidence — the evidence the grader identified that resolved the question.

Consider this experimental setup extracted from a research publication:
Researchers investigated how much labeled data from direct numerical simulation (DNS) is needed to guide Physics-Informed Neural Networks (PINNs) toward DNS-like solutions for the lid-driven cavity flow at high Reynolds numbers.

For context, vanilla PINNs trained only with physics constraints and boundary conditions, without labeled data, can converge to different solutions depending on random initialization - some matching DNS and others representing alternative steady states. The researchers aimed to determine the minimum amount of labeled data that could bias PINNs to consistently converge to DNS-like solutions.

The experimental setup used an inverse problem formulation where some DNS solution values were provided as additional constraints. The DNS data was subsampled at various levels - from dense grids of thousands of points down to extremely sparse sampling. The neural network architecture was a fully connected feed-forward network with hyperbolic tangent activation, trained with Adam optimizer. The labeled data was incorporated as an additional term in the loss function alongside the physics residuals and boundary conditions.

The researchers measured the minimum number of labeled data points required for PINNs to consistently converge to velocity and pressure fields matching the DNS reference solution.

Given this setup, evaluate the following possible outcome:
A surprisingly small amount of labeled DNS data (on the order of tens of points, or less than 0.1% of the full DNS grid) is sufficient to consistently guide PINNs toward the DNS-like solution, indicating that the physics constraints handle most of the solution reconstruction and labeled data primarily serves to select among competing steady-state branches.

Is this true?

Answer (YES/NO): YES